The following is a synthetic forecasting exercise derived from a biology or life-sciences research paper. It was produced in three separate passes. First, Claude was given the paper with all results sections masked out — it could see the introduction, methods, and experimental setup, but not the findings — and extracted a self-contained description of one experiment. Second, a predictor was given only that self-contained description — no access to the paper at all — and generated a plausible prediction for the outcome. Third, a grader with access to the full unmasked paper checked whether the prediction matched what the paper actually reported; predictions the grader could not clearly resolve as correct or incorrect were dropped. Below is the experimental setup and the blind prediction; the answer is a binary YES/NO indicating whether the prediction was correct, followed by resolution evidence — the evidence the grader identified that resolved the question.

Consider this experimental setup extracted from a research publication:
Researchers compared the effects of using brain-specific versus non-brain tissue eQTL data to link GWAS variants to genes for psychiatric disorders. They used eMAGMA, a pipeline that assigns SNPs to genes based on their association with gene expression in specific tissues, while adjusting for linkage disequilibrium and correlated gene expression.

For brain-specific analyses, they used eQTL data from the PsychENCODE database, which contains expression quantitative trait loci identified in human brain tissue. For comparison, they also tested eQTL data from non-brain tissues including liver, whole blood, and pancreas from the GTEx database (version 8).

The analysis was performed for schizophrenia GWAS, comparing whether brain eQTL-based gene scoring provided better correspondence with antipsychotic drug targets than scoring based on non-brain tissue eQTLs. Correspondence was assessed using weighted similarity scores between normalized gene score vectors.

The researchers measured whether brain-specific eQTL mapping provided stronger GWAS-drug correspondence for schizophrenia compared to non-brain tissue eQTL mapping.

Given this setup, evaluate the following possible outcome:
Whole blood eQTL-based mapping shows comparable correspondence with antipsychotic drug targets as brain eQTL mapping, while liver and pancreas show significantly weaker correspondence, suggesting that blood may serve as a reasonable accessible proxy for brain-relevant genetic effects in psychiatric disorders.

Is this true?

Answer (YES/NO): NO